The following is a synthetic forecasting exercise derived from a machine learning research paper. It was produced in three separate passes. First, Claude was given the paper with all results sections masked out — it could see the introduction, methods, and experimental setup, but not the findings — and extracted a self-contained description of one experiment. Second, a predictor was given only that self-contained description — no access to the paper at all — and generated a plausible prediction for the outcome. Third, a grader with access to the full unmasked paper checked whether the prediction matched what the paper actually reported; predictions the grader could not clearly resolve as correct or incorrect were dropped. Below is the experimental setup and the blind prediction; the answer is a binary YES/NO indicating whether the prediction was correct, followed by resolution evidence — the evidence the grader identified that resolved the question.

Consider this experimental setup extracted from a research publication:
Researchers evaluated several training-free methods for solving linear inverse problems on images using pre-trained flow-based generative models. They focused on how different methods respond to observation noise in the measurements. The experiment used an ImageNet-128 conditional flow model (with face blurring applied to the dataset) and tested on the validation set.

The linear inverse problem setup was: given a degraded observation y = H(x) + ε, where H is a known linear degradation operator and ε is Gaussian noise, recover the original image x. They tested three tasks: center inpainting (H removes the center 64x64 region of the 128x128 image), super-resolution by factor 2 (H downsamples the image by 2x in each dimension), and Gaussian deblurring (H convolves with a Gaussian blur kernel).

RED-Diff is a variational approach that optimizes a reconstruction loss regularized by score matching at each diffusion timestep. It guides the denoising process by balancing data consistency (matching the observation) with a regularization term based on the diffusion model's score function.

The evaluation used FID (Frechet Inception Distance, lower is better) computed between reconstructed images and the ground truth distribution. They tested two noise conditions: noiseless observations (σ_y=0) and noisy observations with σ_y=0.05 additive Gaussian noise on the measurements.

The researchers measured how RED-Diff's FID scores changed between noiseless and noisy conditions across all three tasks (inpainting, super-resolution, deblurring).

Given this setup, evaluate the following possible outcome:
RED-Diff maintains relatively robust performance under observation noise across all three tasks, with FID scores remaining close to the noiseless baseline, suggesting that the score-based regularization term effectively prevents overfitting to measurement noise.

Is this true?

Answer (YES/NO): NO